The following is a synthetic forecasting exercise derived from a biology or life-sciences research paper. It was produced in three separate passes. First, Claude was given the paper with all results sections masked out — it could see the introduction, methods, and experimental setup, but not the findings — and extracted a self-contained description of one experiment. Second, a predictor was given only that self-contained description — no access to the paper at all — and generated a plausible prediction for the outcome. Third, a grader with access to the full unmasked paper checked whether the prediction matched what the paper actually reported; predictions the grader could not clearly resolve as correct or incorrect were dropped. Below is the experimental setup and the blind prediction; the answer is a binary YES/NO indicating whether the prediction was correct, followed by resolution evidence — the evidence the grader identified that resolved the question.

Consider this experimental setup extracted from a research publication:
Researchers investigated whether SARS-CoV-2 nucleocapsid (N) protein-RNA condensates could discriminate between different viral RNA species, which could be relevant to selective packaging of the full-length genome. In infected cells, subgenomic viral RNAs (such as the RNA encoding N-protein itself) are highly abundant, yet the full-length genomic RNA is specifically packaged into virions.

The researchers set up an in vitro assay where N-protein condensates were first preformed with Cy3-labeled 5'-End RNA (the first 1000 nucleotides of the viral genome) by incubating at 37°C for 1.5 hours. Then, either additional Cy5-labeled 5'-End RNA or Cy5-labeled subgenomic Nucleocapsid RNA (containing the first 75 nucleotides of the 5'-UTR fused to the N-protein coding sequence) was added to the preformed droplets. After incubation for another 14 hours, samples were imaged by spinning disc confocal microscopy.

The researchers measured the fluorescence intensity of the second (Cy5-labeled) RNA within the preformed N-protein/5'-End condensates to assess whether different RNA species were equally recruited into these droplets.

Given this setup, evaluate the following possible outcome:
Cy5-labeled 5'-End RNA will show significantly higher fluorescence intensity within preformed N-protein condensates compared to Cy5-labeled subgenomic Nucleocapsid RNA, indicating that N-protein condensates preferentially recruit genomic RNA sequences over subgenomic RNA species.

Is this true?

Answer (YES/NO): YES